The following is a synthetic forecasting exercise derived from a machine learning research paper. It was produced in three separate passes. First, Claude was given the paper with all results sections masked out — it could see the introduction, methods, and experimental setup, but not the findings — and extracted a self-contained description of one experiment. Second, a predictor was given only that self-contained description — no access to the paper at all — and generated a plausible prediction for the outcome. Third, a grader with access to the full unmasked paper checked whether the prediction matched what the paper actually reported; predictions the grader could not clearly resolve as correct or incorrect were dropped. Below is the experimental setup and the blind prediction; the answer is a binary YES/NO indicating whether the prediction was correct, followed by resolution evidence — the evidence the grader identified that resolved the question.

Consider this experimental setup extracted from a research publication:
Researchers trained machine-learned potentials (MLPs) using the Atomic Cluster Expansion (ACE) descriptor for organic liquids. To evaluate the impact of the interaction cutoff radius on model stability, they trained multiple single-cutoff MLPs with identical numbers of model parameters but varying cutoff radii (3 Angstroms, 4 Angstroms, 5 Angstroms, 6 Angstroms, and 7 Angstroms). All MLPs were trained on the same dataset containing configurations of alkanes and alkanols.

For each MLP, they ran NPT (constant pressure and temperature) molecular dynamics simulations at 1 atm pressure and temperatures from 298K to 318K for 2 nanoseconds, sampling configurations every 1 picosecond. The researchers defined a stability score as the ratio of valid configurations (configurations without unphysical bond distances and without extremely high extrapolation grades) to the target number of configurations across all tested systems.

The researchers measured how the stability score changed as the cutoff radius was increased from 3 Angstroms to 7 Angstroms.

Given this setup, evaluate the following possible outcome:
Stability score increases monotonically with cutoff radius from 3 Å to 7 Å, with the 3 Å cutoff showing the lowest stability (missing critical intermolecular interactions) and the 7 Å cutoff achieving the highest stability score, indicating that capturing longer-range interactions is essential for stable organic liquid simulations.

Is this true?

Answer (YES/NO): NO